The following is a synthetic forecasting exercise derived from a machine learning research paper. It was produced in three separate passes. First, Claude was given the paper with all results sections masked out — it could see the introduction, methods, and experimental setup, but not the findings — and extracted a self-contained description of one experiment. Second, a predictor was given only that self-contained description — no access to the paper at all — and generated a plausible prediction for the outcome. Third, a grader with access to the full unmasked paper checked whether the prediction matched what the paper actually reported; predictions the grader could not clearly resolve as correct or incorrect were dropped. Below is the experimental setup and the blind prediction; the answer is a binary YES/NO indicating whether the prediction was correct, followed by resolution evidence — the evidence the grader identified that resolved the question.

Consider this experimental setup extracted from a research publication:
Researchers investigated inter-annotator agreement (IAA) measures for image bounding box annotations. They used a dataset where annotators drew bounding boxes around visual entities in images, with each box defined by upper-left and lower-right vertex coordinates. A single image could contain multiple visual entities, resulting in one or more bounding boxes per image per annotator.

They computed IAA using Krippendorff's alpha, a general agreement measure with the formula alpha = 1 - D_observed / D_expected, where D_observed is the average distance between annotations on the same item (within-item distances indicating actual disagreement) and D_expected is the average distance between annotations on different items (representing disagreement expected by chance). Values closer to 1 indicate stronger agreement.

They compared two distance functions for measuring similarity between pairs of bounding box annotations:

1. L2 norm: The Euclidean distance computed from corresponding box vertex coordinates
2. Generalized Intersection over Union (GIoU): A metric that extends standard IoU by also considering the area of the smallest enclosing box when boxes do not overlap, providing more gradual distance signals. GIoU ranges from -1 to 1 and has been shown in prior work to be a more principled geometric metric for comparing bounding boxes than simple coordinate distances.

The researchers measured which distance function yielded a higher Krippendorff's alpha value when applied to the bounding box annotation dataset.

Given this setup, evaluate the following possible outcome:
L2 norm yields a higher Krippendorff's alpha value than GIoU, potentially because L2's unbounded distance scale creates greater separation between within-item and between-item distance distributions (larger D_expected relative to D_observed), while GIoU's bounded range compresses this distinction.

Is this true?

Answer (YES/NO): YES